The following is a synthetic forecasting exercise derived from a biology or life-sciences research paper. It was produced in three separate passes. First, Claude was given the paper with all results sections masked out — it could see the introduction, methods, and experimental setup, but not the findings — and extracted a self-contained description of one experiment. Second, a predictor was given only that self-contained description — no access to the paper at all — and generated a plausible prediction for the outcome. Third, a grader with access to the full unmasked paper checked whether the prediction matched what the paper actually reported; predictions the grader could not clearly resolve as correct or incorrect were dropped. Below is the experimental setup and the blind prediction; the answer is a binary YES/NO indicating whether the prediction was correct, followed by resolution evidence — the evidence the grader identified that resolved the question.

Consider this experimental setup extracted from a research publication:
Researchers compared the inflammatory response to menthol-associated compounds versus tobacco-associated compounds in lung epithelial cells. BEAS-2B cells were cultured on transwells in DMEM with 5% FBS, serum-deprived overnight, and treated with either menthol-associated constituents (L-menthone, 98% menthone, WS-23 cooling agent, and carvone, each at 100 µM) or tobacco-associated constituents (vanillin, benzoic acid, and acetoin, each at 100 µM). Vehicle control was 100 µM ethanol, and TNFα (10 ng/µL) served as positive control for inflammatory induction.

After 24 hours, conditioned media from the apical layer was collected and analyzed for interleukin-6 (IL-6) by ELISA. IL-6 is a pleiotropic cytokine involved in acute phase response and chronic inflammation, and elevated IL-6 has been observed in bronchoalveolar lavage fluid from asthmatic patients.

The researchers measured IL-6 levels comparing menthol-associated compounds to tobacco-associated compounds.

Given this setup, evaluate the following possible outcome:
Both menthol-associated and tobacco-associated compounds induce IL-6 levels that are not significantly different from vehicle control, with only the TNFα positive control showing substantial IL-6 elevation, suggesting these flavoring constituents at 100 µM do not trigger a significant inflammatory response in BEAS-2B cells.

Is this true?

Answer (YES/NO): NO